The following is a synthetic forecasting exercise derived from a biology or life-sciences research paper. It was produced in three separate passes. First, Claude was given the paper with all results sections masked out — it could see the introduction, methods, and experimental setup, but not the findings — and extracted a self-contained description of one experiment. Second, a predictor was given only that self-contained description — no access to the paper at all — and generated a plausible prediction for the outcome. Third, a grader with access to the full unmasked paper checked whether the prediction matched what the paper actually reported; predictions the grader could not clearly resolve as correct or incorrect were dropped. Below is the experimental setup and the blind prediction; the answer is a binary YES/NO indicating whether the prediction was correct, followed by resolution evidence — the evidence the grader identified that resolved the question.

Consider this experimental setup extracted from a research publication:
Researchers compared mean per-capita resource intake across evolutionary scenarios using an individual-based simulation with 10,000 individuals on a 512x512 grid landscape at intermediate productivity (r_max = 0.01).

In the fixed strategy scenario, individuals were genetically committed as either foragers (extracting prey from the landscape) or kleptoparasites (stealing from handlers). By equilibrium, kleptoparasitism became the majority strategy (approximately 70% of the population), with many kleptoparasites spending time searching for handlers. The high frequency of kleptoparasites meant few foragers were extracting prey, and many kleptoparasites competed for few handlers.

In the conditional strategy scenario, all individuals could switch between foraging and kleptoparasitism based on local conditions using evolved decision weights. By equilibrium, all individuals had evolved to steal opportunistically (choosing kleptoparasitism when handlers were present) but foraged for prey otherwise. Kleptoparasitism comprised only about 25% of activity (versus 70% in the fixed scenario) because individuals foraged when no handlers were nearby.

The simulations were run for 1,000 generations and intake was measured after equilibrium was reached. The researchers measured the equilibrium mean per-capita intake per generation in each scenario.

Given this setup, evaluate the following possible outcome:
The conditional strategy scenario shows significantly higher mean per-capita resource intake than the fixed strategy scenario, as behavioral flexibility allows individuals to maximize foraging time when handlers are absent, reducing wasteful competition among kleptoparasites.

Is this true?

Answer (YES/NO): YES